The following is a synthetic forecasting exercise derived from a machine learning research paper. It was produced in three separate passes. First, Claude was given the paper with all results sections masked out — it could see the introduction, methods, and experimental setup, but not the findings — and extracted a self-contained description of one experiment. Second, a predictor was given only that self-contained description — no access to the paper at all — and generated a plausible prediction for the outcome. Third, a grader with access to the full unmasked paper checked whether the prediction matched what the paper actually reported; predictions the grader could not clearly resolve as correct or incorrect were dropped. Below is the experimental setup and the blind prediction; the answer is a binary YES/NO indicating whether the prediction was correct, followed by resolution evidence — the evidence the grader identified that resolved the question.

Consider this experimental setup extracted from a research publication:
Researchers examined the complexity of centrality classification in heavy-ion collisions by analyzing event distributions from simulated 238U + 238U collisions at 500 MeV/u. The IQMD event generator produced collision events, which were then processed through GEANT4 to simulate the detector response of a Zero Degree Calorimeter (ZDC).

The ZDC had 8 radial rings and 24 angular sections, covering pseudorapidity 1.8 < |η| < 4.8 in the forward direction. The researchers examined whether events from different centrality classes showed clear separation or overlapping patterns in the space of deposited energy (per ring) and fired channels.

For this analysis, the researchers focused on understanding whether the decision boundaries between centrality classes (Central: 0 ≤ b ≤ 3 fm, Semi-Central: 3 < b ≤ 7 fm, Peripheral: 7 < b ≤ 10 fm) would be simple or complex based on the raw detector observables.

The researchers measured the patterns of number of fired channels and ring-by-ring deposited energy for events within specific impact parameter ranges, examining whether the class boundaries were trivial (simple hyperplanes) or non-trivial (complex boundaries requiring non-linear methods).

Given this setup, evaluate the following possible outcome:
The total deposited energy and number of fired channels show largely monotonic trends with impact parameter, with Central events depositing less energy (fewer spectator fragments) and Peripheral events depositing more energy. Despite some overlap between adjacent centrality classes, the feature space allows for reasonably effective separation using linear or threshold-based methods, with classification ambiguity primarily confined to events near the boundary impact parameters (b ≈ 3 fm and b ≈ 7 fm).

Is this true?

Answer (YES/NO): NO